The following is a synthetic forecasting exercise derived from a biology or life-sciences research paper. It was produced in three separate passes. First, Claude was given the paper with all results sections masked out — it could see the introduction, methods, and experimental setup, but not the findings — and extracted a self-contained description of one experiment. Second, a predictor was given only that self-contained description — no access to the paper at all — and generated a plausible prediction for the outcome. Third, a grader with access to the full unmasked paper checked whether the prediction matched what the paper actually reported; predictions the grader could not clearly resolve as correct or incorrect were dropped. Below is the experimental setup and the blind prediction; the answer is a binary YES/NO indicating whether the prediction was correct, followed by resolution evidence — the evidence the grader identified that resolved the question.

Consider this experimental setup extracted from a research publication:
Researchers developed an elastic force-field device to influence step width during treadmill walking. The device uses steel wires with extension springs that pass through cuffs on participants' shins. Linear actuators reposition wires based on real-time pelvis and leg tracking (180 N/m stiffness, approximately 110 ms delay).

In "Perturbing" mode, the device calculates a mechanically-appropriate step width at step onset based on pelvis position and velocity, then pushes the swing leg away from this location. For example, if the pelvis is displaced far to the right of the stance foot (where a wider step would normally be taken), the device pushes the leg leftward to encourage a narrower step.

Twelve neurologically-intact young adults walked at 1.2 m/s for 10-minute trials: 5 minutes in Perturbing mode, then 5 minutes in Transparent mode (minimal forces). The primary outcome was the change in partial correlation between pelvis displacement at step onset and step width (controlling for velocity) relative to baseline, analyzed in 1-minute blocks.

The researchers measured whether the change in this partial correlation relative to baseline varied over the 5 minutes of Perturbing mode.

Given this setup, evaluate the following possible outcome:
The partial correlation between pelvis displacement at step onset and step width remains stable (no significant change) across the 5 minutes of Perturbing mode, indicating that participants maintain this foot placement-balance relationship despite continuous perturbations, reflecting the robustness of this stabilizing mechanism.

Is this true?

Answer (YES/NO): NO